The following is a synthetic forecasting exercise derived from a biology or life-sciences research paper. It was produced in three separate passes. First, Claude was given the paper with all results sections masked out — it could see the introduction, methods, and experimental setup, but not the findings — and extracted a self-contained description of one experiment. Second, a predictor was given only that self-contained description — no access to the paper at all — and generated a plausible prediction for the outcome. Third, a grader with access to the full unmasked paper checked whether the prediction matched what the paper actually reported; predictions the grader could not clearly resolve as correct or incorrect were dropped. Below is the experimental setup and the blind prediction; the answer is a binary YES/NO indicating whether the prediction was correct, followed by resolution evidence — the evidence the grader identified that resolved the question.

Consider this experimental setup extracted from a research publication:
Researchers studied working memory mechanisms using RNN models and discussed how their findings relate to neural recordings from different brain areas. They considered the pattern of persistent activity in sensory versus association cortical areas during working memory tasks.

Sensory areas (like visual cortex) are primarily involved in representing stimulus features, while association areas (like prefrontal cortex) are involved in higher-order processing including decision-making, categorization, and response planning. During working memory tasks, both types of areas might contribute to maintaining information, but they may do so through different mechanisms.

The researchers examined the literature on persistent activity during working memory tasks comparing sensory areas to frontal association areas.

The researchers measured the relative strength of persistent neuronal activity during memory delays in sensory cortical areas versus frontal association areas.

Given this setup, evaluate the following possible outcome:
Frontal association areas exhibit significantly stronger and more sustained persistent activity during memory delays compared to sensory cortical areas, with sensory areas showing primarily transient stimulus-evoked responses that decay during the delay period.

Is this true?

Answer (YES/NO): YES